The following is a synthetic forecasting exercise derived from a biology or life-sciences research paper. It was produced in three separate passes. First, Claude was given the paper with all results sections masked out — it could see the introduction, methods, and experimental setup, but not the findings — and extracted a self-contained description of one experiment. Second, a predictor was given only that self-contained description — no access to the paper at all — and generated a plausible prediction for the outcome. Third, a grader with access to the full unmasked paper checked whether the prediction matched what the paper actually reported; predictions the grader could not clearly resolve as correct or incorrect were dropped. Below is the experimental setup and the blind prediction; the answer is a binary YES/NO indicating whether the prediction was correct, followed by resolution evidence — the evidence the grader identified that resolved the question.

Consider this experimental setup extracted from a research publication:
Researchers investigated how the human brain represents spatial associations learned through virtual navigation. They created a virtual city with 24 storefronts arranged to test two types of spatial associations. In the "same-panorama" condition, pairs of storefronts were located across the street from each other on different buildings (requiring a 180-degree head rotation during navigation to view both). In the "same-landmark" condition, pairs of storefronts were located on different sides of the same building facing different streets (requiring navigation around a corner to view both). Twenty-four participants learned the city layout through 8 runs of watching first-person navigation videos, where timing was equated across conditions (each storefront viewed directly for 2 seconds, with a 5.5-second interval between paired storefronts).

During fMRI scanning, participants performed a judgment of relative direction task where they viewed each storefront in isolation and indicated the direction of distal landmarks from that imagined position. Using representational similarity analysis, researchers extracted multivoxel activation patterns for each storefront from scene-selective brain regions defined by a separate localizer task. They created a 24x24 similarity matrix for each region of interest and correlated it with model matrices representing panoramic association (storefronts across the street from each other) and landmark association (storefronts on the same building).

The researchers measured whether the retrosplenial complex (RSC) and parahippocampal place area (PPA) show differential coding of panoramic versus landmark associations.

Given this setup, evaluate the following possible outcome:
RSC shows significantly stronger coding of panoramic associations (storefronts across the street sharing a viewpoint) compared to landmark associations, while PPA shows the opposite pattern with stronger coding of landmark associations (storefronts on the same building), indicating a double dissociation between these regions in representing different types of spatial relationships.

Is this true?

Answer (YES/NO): NO